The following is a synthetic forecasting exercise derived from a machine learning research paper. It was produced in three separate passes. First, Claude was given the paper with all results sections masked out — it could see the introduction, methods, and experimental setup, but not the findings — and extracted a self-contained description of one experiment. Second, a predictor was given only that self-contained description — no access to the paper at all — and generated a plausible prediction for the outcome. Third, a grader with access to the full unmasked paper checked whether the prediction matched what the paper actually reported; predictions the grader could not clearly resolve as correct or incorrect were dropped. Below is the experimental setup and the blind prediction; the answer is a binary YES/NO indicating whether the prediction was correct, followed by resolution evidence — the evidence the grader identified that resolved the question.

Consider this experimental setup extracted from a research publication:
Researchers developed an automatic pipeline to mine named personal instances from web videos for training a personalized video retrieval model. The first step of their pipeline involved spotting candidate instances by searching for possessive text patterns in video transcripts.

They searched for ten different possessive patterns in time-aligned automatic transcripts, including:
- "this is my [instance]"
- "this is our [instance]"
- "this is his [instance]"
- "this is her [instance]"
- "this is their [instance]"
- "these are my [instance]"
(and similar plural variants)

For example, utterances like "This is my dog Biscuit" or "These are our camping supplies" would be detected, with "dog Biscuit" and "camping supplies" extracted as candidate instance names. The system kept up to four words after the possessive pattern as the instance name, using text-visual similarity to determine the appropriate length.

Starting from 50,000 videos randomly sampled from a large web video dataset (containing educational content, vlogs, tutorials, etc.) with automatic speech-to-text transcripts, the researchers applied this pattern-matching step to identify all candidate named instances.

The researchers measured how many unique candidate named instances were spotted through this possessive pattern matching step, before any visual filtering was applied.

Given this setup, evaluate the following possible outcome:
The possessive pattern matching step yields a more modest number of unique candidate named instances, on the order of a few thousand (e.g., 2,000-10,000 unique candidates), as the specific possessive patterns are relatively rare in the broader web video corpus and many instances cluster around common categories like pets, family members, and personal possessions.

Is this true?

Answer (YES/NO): YES